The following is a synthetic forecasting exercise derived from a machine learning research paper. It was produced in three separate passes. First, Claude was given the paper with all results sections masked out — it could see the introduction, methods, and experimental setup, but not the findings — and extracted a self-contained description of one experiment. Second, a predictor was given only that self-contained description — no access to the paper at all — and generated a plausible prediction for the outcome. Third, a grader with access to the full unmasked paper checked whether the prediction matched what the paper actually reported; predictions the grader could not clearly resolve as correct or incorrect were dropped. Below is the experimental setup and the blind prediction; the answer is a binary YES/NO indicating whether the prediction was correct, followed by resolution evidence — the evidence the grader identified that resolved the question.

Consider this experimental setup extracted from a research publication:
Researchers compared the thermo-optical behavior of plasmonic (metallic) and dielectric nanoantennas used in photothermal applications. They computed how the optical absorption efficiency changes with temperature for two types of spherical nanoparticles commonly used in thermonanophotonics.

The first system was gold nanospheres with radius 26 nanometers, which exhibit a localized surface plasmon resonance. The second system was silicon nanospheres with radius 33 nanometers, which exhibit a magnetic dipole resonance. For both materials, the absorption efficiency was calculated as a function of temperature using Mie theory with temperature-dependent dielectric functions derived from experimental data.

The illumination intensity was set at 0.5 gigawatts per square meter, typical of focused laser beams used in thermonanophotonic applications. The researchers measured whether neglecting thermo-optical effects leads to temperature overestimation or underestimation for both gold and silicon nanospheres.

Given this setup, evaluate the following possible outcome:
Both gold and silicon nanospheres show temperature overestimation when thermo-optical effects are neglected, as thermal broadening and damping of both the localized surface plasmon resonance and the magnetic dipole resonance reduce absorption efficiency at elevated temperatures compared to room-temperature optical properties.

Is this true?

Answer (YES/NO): YES